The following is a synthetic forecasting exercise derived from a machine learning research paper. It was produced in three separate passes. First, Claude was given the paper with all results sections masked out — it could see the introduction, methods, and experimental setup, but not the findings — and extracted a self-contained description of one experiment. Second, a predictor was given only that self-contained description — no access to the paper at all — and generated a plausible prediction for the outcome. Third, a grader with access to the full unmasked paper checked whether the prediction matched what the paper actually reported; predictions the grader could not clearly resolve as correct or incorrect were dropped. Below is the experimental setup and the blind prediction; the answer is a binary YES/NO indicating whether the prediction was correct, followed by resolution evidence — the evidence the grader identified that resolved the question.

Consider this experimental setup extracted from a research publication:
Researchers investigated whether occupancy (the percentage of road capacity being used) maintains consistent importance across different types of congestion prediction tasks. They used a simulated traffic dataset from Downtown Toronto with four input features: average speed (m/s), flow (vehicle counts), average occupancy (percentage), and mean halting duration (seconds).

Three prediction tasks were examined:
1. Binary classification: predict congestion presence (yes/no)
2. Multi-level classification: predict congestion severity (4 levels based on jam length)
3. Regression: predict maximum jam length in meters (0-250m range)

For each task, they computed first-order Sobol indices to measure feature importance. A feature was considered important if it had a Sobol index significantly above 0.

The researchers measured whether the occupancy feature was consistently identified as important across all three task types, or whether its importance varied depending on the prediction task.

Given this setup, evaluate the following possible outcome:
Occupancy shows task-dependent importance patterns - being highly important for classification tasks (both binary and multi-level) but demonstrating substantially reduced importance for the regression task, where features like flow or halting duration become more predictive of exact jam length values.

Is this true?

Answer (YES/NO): NO